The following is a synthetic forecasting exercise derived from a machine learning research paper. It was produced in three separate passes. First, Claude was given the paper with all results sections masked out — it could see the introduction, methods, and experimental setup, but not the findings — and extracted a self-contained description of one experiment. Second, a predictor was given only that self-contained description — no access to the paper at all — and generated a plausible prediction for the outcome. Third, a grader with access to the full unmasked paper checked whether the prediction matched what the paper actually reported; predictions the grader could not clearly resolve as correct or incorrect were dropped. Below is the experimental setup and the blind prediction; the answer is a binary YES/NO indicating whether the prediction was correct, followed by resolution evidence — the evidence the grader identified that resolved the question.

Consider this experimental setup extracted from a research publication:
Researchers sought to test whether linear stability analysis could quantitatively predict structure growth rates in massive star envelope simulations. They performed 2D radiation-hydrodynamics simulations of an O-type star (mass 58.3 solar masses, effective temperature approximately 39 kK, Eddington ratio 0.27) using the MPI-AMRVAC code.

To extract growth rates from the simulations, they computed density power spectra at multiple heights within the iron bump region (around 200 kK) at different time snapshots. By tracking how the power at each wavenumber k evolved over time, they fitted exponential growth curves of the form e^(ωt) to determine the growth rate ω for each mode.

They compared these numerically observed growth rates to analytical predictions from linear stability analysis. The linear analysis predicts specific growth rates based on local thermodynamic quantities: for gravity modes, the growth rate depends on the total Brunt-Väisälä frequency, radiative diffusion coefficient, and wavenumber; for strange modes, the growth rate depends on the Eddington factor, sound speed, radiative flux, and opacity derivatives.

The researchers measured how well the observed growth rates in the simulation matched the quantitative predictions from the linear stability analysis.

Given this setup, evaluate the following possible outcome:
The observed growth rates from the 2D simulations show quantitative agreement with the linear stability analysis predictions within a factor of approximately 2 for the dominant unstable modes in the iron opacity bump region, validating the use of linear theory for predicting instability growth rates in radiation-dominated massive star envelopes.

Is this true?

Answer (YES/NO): NO